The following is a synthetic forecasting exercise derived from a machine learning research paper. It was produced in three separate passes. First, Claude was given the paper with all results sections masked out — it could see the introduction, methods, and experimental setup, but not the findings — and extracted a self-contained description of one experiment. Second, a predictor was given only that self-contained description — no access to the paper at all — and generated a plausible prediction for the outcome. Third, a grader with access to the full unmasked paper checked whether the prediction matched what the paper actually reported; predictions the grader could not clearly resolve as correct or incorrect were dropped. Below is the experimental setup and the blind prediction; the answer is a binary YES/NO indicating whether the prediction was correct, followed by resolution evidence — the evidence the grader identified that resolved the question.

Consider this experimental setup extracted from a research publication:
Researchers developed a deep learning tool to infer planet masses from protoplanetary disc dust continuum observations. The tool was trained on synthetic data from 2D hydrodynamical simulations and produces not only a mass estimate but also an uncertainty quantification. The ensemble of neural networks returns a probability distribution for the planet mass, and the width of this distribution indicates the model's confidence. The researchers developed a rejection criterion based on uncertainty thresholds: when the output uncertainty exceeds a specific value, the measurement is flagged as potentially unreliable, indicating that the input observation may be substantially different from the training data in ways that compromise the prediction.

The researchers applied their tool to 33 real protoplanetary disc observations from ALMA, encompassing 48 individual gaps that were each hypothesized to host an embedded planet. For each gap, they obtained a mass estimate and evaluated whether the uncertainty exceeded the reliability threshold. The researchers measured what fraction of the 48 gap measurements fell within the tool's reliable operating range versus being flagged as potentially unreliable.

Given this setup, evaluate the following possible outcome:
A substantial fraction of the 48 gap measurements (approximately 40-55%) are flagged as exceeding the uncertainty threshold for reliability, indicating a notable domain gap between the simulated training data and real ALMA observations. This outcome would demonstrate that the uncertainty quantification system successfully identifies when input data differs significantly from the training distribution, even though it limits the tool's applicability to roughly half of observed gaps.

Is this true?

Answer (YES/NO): NO